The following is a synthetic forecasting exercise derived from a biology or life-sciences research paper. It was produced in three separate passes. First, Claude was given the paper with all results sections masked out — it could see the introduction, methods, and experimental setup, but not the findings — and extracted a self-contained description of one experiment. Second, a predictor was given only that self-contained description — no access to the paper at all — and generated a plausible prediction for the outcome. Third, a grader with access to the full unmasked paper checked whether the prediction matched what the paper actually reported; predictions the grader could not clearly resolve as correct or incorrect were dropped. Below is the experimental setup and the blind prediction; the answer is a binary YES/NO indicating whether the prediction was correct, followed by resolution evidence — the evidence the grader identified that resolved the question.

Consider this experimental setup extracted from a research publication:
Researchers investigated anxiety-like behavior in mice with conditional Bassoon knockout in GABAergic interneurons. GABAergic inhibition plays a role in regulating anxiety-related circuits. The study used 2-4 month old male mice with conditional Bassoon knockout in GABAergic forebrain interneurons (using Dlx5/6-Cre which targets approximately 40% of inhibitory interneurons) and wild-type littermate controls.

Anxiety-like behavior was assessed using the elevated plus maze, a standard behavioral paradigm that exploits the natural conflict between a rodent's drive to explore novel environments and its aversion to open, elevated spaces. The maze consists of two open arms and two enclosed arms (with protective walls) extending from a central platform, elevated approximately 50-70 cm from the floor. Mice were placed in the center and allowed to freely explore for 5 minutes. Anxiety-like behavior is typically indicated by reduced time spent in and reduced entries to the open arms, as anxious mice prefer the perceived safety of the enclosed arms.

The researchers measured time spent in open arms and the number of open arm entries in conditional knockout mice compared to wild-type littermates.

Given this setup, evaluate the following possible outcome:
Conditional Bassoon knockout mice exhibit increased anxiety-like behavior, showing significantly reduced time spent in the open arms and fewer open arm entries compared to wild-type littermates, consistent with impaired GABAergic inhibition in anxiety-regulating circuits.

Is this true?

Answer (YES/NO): NO